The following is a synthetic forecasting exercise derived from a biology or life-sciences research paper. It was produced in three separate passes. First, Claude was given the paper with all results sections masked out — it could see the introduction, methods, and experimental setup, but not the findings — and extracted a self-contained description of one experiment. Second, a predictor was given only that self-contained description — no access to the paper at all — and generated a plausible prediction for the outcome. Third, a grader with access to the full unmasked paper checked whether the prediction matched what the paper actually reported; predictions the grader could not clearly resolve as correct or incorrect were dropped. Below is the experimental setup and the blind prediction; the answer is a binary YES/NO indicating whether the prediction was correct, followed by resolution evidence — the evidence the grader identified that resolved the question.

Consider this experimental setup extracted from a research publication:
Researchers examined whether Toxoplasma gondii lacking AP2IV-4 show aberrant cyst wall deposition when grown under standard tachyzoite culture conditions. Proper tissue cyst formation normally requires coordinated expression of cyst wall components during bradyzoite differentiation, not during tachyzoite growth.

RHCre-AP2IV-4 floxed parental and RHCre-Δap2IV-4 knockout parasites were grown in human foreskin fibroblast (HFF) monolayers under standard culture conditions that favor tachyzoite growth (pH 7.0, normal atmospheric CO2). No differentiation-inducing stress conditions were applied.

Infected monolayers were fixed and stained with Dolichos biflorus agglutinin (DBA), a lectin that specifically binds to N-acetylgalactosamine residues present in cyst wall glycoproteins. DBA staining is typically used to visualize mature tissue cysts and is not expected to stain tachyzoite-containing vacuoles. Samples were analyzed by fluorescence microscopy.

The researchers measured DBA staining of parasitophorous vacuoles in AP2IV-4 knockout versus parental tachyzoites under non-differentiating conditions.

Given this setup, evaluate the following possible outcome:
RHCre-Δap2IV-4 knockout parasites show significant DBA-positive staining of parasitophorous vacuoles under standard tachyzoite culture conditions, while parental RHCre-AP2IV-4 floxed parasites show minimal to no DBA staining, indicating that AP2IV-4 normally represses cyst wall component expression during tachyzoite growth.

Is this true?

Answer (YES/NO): YES